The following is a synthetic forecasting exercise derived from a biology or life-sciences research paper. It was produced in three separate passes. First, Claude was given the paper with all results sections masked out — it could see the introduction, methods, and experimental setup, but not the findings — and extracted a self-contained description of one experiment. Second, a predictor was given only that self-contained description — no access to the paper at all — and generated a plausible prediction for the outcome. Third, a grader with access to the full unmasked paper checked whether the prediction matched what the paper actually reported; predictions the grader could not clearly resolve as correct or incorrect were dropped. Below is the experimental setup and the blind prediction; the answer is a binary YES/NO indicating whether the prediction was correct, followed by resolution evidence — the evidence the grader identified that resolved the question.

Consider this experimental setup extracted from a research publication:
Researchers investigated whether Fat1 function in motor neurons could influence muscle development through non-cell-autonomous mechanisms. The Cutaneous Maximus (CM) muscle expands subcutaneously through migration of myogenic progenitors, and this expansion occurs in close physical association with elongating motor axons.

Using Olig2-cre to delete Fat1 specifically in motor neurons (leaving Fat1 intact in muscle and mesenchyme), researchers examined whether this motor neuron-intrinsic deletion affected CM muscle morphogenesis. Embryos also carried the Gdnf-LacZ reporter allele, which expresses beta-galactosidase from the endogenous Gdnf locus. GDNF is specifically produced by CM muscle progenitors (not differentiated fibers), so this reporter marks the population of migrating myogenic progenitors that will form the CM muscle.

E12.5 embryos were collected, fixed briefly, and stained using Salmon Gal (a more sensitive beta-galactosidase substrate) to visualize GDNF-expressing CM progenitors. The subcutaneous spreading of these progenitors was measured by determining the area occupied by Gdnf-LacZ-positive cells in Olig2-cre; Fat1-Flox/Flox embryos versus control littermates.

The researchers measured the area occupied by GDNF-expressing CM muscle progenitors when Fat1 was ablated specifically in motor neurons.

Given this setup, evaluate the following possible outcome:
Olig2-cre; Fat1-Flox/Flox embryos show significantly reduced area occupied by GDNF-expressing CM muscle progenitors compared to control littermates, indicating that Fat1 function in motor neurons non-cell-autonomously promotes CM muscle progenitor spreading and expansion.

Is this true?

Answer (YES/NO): YES